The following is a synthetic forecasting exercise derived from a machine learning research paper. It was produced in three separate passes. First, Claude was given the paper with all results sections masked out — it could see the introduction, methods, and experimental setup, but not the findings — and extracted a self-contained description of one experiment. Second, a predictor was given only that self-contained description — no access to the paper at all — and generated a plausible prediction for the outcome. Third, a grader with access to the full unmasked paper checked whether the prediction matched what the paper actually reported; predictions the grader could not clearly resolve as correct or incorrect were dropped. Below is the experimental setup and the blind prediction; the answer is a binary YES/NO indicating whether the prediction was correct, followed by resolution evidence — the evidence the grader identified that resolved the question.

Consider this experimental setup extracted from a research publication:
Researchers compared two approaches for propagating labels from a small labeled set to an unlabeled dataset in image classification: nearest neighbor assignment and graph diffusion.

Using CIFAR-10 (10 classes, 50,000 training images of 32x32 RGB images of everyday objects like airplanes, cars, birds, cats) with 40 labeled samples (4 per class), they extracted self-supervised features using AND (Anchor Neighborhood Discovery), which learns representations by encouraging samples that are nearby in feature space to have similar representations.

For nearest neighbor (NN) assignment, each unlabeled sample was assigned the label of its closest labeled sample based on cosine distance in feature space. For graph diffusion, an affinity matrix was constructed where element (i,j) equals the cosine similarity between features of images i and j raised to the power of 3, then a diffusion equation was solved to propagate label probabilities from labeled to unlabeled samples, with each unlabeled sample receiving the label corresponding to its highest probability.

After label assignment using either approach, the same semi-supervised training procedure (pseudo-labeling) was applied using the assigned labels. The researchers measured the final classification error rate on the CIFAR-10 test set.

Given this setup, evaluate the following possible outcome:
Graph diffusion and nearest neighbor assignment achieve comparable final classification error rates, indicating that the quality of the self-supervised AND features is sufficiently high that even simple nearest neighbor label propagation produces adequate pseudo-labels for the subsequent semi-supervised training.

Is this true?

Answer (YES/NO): NO